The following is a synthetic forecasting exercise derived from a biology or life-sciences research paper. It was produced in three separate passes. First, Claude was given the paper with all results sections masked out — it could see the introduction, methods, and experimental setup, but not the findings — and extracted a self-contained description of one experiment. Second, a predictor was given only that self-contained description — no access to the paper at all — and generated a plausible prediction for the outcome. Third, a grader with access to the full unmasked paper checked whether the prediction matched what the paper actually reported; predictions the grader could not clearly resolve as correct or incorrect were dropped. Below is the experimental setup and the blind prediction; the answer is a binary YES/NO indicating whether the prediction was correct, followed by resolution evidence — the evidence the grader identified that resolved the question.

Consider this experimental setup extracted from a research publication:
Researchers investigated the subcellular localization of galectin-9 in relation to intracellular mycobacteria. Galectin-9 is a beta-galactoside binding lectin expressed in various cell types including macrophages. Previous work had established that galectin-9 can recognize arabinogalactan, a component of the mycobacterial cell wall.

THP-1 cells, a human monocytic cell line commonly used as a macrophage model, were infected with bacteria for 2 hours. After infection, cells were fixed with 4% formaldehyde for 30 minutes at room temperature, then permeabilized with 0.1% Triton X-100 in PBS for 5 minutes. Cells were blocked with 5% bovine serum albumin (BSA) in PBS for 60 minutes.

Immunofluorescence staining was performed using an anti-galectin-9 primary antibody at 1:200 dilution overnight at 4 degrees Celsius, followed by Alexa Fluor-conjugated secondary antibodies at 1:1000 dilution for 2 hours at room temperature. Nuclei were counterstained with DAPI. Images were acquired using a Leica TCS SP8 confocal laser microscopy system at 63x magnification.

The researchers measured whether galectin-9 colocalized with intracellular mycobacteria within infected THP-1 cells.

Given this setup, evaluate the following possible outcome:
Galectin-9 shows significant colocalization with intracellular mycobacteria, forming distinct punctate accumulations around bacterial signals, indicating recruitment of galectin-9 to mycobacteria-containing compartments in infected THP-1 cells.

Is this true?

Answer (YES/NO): YES